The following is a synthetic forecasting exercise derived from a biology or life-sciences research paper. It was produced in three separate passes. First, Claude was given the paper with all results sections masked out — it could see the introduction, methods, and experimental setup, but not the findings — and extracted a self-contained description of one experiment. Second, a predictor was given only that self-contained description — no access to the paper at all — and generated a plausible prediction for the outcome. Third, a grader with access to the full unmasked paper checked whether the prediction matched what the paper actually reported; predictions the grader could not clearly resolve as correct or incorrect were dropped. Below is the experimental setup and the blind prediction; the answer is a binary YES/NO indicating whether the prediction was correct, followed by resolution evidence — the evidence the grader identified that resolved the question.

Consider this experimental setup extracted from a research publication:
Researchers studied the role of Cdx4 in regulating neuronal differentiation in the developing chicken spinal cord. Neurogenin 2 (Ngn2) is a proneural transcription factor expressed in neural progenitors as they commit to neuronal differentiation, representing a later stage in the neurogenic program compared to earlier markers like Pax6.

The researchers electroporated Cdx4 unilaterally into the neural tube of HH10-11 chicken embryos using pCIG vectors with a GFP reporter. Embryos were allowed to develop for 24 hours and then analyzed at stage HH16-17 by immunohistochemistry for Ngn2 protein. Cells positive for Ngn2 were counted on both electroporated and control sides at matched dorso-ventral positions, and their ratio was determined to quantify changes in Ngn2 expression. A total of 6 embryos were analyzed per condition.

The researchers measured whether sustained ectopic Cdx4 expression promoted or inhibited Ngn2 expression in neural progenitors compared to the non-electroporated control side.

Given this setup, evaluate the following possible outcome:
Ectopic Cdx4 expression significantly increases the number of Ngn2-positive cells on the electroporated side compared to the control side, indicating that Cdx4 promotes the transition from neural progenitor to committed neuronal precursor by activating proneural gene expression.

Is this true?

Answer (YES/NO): NO